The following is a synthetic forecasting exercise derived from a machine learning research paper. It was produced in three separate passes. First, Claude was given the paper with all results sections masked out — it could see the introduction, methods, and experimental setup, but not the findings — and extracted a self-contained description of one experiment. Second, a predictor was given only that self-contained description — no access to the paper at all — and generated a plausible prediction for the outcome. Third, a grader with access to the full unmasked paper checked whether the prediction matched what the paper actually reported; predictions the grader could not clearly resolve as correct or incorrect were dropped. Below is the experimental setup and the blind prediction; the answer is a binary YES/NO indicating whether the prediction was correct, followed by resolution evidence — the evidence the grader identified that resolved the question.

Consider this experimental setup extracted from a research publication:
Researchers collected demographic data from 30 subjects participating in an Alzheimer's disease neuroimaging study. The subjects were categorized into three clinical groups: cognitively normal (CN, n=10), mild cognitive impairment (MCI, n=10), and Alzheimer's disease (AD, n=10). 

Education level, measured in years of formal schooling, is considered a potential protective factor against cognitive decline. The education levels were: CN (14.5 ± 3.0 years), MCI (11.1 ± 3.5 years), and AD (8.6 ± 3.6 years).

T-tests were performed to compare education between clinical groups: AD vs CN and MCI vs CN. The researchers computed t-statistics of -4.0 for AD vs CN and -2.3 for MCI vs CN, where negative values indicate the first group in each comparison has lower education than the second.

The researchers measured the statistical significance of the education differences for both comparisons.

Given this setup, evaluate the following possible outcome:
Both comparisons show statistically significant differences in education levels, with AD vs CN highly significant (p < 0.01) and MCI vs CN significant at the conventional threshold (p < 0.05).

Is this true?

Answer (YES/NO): YES